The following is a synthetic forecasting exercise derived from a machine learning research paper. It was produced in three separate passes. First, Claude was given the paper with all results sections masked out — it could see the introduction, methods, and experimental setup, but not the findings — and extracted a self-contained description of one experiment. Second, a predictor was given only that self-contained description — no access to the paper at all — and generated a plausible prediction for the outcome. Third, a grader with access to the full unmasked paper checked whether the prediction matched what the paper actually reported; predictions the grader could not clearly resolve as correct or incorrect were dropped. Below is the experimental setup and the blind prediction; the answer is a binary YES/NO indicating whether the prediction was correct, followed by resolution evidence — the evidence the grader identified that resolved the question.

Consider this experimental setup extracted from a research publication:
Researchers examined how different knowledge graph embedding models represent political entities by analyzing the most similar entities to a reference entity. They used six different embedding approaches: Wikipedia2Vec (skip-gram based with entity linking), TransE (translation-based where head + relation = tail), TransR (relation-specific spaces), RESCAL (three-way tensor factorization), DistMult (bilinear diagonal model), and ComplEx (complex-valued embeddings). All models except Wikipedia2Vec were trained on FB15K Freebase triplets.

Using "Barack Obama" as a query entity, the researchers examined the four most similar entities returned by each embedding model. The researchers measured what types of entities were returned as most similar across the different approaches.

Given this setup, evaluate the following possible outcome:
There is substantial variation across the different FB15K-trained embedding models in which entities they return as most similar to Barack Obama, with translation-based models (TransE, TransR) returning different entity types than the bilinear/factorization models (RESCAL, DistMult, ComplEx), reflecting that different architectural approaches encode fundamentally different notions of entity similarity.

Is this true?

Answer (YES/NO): NO